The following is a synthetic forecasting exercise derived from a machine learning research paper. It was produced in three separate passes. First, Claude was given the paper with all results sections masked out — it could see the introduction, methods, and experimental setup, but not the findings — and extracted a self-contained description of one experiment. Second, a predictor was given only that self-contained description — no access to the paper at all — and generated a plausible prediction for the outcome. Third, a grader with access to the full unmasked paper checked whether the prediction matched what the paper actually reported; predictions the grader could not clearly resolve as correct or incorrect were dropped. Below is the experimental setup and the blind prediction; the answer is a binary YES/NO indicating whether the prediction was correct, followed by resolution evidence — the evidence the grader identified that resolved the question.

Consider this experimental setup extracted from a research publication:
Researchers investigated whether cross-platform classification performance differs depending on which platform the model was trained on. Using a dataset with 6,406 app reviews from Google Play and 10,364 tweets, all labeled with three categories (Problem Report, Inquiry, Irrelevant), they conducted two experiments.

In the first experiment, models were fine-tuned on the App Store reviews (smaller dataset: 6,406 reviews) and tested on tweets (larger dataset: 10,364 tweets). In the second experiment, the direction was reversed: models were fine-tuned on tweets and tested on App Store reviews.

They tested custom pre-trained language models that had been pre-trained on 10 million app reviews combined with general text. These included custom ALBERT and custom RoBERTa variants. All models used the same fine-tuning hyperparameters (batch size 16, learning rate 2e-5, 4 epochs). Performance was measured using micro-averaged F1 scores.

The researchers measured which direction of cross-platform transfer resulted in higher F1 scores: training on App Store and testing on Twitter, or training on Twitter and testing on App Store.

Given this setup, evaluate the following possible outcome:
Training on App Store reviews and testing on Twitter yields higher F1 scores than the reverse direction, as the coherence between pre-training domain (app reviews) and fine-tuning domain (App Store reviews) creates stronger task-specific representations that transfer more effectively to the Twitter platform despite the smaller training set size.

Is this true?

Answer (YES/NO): NO